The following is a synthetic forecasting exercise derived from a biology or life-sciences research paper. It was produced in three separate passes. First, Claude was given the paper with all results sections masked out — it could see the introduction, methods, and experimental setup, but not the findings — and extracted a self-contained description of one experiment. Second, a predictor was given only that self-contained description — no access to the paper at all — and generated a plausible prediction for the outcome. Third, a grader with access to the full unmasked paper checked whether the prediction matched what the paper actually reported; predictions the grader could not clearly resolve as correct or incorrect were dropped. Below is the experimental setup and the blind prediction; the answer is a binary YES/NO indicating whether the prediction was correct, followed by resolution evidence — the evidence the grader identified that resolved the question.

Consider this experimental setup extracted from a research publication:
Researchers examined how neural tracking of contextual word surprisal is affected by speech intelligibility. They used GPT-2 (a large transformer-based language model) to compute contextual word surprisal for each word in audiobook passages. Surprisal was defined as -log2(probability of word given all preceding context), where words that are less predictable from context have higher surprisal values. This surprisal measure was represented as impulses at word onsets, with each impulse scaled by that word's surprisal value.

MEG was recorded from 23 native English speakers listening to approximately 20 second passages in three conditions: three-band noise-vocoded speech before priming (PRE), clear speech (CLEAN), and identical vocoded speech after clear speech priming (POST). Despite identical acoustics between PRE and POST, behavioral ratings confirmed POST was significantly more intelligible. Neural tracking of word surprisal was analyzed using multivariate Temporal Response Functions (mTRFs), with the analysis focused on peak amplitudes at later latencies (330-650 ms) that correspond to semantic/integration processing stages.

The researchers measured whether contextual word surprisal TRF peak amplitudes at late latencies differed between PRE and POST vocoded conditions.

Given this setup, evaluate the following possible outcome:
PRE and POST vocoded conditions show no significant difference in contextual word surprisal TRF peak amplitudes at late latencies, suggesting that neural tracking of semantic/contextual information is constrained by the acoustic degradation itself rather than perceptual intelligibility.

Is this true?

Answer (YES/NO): NO